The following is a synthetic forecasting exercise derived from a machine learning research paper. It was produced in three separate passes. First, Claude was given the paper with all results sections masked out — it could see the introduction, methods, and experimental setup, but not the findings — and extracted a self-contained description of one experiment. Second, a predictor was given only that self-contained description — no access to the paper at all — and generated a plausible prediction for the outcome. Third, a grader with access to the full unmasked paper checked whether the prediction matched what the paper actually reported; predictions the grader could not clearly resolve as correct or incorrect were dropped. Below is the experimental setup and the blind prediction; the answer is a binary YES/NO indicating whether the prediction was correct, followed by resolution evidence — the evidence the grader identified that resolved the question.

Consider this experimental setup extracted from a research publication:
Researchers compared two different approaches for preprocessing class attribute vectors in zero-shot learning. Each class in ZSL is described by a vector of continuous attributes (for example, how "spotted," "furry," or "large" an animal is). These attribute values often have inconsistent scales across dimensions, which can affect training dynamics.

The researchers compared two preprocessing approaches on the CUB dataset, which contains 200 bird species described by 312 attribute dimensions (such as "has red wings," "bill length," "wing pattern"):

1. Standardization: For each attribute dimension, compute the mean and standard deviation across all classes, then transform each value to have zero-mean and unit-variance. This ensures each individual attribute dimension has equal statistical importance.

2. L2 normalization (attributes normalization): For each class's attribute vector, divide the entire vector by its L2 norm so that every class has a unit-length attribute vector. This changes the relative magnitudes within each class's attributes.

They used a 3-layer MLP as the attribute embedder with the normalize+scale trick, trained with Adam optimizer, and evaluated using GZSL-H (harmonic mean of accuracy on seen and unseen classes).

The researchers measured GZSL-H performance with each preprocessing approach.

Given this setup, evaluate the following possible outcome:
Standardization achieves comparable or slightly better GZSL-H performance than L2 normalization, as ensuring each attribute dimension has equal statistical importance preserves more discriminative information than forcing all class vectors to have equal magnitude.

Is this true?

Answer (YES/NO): NO